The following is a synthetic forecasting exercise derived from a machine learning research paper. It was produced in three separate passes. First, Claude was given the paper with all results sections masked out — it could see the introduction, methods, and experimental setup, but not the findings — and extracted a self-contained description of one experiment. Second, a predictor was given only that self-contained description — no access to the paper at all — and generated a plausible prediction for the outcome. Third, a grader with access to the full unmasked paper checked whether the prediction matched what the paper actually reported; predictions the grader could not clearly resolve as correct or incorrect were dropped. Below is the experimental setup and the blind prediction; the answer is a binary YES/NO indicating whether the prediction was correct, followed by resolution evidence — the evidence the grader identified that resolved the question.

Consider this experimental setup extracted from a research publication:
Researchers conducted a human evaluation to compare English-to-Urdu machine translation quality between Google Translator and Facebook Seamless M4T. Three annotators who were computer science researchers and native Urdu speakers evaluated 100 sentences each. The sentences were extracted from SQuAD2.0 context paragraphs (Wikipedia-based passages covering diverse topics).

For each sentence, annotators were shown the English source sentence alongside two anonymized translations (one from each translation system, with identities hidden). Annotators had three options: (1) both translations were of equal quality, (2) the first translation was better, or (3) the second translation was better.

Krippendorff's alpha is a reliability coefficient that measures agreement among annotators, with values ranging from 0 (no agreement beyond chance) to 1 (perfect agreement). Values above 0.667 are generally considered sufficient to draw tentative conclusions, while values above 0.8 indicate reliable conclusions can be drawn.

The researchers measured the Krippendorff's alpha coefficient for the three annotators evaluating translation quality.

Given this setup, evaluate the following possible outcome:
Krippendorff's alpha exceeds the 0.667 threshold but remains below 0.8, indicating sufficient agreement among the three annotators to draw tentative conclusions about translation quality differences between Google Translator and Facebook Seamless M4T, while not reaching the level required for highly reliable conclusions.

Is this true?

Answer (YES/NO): YES